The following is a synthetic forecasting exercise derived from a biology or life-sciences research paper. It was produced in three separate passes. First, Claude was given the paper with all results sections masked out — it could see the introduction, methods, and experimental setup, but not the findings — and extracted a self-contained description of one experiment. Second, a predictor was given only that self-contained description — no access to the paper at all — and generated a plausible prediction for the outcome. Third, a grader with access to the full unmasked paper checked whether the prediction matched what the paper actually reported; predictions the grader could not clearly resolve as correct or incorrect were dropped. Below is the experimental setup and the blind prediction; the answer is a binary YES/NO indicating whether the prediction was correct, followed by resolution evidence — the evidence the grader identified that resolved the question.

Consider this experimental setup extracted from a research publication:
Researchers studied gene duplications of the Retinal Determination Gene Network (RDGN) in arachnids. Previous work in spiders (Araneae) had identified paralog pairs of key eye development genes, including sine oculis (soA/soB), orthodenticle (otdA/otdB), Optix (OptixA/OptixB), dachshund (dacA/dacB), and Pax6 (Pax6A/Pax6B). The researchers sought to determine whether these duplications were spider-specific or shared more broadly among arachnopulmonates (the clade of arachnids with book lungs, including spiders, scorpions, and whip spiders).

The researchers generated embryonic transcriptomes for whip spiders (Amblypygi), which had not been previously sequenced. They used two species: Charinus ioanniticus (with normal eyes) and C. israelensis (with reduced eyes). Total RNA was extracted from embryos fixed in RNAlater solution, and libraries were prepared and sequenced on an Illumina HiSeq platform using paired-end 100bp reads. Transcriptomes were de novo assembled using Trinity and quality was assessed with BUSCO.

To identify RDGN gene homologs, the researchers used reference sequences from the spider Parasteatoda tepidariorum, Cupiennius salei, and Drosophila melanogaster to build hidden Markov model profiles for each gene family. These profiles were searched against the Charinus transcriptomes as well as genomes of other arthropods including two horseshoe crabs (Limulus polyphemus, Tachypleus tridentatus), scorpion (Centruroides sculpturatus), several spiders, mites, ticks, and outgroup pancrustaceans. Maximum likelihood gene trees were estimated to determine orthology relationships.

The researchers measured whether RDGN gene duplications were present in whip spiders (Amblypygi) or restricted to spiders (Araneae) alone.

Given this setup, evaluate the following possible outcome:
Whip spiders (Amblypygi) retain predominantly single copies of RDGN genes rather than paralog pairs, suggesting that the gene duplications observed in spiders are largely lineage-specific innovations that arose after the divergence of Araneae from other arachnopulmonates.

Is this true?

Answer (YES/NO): NO